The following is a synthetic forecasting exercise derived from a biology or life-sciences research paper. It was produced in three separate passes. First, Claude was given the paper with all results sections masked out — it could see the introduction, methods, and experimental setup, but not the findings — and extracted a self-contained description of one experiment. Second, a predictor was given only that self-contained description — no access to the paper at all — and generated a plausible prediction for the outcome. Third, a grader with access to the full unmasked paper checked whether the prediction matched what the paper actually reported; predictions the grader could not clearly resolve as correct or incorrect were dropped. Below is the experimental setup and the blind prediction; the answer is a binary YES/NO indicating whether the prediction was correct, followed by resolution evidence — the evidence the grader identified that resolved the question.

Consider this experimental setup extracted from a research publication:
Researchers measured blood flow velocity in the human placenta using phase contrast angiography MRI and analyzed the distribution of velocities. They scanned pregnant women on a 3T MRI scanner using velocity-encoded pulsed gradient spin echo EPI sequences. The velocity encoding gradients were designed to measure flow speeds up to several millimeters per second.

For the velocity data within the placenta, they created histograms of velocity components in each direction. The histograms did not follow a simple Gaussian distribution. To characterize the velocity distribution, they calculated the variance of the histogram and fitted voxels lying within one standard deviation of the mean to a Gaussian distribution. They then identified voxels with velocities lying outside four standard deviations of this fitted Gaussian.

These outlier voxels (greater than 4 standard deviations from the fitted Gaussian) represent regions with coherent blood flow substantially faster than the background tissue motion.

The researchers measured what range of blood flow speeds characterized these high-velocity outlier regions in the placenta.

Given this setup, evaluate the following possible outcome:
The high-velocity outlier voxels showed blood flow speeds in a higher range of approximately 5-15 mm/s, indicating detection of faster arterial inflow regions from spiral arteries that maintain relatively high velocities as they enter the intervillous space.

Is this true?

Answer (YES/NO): NO